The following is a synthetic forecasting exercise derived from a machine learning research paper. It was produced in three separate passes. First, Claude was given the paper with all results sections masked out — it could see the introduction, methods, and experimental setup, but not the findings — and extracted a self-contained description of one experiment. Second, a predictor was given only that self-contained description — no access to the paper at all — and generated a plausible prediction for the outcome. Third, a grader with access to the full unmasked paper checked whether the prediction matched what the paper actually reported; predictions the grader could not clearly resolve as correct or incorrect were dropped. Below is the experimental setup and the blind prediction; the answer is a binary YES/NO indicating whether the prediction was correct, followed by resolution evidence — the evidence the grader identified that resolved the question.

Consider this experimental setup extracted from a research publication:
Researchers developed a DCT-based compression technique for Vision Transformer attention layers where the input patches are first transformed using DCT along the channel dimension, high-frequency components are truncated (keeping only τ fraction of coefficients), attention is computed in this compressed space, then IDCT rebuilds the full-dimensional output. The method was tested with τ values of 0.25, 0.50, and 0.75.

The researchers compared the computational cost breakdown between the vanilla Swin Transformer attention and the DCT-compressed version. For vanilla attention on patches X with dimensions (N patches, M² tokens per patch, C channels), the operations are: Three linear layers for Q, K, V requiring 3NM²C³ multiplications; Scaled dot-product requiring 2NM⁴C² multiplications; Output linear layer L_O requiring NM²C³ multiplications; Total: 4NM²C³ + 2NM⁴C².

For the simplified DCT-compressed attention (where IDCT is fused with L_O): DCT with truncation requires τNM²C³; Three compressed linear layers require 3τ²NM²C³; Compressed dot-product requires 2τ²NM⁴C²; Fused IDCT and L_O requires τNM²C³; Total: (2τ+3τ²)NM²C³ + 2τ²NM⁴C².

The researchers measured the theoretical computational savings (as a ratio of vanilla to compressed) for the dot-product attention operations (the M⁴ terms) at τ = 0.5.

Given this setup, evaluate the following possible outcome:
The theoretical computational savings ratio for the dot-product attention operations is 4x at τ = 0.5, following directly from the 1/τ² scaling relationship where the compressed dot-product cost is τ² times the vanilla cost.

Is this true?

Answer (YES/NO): YES